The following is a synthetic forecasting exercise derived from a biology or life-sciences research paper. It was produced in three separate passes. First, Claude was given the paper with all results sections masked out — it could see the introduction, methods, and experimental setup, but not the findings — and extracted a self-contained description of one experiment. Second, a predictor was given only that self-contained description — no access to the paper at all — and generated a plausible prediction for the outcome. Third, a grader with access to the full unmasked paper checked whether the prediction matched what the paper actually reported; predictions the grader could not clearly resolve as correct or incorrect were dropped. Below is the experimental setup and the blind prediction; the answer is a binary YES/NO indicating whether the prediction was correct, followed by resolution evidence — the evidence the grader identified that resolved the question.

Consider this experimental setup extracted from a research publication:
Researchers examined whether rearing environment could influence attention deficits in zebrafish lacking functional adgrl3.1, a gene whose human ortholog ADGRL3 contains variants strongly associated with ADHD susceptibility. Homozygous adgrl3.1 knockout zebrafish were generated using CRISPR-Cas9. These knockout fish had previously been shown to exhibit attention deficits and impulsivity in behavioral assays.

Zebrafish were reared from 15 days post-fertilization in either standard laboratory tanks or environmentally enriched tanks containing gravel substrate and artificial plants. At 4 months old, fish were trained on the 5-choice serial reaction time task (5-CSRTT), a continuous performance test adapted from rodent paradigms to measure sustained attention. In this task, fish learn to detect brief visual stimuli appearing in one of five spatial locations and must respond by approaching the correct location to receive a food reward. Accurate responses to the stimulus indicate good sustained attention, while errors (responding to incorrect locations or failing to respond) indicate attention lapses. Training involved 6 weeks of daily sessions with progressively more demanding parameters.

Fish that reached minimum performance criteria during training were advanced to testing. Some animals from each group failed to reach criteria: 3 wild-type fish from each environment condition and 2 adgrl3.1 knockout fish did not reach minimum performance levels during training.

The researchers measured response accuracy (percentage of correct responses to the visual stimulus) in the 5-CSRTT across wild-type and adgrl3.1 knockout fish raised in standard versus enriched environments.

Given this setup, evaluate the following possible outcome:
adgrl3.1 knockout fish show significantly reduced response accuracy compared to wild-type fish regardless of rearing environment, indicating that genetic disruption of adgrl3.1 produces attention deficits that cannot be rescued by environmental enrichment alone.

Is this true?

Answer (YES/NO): NO